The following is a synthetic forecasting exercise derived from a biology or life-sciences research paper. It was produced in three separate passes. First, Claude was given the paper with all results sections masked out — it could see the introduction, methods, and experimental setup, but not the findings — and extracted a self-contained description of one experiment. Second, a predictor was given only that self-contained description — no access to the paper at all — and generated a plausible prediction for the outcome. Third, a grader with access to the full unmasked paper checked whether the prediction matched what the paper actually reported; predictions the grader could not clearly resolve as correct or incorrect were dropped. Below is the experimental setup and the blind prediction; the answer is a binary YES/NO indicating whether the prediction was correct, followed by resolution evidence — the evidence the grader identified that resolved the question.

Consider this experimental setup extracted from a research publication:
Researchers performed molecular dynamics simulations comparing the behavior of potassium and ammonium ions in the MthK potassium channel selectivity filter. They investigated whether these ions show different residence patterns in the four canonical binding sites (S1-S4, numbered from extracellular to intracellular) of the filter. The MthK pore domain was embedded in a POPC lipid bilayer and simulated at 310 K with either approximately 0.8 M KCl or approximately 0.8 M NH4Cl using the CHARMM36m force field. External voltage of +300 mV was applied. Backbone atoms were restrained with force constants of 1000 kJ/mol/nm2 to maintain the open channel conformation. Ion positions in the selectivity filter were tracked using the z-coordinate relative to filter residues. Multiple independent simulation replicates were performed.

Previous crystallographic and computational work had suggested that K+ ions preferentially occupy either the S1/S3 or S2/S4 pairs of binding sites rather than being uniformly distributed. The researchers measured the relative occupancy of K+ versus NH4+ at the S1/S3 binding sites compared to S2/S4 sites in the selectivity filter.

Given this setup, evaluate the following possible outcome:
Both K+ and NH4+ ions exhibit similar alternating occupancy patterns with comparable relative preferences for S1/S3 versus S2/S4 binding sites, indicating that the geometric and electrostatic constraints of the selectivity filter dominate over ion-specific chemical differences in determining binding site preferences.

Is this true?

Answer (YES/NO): YES